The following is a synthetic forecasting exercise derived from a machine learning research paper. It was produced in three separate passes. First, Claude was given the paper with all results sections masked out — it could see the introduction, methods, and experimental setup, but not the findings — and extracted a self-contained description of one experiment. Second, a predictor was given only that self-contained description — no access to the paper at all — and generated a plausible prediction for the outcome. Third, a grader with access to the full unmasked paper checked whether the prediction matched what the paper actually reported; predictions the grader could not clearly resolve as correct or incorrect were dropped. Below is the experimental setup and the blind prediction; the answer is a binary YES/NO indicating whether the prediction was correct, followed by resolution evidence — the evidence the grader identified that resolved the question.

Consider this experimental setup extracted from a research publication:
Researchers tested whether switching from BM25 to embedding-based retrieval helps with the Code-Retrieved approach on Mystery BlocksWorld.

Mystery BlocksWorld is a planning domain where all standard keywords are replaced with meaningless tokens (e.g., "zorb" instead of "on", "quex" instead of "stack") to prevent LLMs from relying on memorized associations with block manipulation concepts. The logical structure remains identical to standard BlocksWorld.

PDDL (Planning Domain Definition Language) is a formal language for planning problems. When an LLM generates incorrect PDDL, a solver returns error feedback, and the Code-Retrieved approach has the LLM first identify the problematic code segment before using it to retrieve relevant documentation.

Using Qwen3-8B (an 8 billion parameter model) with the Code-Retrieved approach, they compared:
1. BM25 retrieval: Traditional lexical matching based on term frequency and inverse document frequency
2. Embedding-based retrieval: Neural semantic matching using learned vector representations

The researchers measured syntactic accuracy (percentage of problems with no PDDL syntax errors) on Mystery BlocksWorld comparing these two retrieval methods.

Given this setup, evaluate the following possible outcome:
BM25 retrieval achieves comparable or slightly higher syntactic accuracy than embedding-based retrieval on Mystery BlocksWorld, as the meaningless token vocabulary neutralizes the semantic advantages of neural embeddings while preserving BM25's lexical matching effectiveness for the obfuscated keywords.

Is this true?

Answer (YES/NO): NO